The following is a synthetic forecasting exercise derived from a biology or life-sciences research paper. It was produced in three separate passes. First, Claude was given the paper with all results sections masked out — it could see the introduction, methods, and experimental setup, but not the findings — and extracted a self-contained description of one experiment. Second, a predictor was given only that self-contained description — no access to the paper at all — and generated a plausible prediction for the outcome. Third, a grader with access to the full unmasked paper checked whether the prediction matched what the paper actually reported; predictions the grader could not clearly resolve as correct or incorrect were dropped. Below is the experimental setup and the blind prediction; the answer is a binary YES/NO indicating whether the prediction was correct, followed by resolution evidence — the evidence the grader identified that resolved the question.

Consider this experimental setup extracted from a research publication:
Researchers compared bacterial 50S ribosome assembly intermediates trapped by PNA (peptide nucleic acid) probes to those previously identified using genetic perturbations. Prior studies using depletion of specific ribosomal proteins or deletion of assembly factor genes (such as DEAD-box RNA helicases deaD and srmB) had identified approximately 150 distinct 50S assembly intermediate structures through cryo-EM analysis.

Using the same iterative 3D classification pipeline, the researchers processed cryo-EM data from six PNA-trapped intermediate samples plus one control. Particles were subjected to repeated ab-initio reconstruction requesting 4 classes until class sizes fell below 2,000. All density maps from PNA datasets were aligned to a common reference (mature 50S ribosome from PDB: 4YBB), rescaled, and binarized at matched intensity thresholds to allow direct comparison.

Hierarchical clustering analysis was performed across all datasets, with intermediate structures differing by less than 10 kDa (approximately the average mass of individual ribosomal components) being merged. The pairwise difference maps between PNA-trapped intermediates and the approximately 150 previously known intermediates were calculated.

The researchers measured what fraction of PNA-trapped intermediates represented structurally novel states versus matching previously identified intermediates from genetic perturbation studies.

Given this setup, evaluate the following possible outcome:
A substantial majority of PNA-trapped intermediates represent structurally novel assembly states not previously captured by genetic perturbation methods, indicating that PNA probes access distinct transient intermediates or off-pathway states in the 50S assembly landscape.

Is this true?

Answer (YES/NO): YES